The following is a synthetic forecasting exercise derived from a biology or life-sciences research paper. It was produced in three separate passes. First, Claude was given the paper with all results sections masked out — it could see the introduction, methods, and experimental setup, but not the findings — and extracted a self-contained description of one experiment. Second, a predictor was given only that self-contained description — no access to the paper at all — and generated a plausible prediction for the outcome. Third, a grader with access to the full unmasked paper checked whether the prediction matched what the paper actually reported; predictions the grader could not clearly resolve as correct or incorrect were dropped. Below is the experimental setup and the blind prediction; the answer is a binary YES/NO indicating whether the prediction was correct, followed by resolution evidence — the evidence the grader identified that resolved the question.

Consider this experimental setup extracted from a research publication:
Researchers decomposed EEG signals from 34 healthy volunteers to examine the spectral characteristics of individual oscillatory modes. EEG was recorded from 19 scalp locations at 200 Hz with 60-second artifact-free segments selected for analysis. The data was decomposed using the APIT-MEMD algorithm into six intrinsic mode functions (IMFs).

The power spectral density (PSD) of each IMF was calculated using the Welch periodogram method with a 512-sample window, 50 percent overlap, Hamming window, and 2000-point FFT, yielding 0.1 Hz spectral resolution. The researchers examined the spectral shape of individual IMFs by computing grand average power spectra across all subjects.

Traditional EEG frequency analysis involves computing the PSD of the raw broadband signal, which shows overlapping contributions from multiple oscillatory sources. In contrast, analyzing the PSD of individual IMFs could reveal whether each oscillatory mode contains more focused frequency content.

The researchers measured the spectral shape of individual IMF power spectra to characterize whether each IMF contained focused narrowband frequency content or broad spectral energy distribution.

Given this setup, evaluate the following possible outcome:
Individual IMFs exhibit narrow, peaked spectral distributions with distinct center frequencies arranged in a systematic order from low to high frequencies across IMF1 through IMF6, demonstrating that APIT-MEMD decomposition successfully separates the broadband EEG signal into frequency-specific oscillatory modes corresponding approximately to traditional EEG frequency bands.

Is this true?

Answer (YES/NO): NO